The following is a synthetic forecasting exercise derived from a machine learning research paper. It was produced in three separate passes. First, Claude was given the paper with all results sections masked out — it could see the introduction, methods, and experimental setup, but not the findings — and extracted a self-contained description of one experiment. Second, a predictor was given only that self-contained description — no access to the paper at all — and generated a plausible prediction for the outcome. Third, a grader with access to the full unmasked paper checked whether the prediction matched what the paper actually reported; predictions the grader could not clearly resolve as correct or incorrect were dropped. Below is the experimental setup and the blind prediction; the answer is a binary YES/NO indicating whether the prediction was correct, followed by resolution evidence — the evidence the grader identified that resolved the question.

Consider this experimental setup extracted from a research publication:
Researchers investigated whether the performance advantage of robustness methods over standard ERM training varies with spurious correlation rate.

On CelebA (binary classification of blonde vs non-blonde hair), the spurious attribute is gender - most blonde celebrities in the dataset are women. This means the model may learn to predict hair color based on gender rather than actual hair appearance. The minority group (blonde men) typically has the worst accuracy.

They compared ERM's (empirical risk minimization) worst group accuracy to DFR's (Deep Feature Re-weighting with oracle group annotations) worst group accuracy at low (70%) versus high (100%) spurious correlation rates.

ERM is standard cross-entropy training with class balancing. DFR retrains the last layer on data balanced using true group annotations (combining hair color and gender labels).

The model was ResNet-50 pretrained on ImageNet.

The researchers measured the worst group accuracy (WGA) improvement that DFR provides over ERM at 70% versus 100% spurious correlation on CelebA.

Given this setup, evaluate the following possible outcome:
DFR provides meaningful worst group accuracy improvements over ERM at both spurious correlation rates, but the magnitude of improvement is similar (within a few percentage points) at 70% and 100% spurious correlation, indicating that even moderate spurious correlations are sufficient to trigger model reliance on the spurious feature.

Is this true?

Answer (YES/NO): NO